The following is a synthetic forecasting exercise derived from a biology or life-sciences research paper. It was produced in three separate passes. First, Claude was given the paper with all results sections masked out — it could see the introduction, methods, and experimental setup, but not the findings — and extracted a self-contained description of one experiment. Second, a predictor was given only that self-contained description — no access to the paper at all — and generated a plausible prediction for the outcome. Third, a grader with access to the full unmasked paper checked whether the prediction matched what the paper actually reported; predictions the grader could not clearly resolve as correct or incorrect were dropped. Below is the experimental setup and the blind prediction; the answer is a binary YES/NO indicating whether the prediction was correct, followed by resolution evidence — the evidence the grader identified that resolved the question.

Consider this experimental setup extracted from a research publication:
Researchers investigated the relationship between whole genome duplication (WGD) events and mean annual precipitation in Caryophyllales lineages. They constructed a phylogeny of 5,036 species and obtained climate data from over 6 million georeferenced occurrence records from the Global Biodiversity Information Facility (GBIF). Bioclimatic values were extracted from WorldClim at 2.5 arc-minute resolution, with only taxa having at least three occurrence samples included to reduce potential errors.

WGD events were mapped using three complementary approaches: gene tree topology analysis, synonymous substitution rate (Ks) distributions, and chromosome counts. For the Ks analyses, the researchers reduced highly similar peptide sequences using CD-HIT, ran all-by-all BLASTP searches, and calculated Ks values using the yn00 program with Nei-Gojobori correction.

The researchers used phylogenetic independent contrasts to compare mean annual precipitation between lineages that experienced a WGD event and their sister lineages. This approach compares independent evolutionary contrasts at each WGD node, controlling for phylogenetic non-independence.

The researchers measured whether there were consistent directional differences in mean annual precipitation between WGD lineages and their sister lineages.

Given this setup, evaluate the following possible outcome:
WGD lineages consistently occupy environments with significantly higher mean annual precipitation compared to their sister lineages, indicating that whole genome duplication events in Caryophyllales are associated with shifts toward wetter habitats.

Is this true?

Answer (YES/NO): NO